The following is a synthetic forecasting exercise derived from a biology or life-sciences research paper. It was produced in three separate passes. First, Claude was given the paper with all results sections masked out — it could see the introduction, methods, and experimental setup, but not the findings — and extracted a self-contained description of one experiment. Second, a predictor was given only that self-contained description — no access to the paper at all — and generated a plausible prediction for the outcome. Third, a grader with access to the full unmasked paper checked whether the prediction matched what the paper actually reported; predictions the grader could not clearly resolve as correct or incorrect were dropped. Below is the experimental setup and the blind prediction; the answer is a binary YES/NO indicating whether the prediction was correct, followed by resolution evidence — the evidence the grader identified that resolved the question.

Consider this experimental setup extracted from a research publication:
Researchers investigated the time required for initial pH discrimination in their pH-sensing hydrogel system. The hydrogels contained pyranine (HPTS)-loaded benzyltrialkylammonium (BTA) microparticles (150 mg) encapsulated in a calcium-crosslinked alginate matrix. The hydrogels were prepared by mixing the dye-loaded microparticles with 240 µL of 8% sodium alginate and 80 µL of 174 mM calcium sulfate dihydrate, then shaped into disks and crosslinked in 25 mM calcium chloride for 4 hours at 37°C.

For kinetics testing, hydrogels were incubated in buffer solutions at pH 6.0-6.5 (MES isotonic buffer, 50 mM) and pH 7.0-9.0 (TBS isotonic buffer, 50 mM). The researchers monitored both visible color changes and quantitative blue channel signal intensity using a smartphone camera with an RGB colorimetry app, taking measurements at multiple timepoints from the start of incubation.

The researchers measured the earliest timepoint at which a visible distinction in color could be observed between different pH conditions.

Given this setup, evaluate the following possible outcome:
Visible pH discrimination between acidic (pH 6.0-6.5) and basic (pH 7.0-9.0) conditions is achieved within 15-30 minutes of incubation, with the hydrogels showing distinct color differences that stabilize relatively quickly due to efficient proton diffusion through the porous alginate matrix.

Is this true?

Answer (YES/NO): NO